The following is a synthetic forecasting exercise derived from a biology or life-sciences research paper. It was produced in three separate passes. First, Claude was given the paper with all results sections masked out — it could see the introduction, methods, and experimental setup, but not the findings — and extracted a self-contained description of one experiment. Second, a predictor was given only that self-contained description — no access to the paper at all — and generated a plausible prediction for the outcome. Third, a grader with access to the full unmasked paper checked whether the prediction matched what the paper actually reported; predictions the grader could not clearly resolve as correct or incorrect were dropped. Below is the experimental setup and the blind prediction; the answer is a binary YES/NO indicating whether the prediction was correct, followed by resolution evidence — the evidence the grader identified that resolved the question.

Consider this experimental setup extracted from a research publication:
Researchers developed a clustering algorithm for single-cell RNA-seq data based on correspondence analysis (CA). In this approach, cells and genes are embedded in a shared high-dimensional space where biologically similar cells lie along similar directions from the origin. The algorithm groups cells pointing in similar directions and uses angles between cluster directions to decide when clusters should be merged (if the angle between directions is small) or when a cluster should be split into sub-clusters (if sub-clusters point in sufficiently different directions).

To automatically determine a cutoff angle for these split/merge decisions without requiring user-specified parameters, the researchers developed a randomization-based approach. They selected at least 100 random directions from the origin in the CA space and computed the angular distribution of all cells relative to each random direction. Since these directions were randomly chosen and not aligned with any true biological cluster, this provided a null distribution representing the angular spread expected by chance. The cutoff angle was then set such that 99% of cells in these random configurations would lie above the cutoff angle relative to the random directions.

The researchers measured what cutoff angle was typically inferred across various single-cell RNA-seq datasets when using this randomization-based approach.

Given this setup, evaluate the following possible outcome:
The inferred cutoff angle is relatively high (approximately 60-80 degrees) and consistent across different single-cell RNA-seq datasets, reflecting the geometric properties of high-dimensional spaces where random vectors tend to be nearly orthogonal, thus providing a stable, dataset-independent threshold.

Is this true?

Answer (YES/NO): YES